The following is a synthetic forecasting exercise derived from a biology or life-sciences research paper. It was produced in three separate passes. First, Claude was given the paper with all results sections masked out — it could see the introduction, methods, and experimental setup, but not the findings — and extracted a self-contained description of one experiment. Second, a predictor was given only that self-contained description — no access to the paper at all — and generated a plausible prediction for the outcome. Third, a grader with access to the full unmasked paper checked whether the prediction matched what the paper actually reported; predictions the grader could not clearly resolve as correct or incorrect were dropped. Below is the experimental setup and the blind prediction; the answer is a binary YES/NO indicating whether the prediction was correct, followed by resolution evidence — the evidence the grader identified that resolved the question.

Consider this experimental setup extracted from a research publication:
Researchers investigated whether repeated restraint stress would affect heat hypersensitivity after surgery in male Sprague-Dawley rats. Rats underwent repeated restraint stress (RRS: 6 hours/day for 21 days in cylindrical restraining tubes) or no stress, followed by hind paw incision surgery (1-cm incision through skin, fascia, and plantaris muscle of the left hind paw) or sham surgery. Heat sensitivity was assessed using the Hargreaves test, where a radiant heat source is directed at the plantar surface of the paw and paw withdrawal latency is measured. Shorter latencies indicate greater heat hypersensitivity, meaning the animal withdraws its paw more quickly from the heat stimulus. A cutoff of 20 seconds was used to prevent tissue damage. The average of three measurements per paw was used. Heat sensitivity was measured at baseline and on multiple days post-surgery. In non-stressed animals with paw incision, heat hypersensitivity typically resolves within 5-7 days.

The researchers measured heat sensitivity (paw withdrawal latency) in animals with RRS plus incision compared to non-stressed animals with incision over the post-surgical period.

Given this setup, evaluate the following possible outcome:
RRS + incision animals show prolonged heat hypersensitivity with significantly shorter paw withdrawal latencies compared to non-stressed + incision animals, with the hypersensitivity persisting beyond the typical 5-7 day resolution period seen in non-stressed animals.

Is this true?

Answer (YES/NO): YES